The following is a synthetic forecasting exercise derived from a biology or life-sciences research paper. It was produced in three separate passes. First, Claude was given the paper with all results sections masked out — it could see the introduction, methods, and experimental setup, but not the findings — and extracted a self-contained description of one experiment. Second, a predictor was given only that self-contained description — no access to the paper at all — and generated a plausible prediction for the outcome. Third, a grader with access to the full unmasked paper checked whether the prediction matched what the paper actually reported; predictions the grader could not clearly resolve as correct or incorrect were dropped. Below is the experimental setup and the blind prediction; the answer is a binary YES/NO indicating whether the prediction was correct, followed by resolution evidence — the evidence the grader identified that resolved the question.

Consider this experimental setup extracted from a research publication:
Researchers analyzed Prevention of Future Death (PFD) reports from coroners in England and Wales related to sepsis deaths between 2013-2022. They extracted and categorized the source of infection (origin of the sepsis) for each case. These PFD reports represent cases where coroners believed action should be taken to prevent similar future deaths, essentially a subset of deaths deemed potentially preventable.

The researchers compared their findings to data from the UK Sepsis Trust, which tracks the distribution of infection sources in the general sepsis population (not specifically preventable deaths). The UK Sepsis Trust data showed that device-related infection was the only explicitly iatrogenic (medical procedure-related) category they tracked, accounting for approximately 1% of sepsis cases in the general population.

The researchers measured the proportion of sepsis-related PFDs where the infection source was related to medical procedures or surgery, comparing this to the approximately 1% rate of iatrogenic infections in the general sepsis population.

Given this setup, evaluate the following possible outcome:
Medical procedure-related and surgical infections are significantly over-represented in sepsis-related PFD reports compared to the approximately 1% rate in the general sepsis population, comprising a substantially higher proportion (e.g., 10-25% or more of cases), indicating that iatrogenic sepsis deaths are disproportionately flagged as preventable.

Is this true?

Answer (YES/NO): YES